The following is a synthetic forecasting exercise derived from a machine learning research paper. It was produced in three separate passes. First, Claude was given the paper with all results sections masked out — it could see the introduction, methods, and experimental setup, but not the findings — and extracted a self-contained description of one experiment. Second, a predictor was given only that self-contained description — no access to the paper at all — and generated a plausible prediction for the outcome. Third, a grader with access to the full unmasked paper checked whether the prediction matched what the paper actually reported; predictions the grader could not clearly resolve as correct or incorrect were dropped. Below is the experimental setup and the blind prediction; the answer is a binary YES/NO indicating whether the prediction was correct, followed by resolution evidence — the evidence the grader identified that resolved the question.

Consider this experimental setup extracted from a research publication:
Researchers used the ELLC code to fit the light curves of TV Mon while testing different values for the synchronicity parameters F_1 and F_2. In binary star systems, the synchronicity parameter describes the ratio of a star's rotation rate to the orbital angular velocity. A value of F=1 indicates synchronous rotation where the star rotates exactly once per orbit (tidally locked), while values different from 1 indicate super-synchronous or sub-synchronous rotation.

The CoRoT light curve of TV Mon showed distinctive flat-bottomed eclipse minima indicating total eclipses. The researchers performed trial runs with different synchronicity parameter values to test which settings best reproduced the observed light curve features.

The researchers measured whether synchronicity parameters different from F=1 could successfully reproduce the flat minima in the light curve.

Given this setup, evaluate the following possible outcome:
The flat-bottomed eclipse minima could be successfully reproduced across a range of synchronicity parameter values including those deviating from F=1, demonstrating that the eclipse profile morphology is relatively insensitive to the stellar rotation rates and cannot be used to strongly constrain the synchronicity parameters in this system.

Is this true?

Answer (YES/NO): NO